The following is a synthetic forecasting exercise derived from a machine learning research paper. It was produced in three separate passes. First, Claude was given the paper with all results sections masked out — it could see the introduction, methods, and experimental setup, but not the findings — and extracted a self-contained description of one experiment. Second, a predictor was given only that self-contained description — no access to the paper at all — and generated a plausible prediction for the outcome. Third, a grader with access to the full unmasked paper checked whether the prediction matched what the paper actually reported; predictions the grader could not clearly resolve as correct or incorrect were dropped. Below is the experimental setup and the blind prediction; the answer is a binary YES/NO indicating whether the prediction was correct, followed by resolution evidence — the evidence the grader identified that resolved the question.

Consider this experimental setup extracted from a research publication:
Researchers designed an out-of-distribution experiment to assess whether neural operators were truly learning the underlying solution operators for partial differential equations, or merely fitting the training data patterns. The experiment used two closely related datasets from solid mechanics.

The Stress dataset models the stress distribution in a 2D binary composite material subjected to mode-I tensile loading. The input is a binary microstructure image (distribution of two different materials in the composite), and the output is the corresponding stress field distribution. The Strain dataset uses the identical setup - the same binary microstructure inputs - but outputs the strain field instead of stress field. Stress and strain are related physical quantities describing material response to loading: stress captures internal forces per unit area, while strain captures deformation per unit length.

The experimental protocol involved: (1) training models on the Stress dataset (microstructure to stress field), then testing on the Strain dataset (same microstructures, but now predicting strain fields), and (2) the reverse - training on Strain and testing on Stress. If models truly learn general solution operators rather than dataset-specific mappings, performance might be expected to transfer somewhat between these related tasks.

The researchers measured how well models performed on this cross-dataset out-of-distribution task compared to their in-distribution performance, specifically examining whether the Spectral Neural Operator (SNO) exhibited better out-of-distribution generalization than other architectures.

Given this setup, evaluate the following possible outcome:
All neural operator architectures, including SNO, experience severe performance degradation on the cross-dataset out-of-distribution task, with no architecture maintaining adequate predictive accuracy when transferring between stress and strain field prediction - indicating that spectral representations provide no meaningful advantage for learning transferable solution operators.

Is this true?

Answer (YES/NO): NO